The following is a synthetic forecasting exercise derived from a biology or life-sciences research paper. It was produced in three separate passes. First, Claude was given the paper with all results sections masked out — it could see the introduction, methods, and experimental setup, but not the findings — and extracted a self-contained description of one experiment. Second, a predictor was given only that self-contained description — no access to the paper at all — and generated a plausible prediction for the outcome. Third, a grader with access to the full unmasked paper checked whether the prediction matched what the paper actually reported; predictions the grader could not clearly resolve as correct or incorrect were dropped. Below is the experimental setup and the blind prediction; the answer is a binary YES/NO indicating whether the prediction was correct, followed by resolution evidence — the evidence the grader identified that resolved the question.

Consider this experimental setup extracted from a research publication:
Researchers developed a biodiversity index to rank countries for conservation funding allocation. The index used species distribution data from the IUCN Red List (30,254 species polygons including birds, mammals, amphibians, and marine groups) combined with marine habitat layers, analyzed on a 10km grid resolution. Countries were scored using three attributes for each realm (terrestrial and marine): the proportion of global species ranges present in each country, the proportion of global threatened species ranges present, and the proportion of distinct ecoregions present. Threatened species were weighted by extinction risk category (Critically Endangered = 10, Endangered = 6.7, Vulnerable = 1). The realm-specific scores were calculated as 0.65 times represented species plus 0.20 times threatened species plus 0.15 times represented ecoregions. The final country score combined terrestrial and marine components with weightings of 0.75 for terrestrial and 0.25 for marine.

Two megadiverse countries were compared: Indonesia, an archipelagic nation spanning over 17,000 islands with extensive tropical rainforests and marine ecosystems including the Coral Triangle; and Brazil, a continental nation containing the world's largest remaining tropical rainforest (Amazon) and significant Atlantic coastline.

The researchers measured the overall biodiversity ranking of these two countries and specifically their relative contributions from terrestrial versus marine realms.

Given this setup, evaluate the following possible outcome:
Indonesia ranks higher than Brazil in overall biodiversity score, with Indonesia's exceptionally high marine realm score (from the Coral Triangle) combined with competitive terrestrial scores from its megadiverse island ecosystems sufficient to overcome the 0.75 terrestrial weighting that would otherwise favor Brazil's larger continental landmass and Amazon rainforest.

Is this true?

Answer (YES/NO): NO